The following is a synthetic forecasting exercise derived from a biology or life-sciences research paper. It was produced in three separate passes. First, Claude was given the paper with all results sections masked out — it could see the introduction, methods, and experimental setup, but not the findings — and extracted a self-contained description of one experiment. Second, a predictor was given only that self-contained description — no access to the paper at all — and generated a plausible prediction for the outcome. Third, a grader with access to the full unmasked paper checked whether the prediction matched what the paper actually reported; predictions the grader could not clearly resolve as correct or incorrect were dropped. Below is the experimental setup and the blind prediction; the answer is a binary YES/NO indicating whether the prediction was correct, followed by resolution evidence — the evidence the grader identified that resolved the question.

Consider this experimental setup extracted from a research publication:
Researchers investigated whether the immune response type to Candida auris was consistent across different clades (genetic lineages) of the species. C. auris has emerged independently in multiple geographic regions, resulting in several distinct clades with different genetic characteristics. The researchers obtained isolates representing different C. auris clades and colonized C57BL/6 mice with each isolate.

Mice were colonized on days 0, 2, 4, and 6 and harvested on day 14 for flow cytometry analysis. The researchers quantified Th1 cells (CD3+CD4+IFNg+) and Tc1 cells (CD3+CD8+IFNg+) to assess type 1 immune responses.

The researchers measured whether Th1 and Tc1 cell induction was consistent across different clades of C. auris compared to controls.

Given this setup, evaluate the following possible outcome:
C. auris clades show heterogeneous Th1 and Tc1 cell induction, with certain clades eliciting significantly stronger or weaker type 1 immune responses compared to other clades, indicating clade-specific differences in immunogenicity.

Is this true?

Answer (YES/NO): YES